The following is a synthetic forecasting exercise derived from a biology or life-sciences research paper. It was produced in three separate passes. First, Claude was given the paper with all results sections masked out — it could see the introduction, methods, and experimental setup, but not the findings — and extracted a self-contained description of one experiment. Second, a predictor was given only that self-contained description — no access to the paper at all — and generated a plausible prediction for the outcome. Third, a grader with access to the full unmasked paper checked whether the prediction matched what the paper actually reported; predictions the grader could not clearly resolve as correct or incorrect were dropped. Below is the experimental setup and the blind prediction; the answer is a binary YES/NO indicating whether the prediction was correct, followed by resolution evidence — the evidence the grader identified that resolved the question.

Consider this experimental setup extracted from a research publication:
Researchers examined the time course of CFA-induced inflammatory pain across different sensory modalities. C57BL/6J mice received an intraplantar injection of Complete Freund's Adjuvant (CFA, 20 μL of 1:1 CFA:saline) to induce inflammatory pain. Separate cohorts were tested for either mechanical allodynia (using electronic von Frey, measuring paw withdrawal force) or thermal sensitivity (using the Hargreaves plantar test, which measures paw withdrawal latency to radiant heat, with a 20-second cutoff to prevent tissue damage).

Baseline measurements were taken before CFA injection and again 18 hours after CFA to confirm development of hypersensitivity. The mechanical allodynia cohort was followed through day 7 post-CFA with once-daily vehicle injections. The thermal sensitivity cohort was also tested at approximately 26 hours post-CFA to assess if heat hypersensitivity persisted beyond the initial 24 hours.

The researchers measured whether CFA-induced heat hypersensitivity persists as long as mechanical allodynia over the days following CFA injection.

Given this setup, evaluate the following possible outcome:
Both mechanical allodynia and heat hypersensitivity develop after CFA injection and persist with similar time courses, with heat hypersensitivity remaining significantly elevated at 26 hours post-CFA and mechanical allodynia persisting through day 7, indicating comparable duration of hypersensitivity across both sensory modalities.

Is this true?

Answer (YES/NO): NO